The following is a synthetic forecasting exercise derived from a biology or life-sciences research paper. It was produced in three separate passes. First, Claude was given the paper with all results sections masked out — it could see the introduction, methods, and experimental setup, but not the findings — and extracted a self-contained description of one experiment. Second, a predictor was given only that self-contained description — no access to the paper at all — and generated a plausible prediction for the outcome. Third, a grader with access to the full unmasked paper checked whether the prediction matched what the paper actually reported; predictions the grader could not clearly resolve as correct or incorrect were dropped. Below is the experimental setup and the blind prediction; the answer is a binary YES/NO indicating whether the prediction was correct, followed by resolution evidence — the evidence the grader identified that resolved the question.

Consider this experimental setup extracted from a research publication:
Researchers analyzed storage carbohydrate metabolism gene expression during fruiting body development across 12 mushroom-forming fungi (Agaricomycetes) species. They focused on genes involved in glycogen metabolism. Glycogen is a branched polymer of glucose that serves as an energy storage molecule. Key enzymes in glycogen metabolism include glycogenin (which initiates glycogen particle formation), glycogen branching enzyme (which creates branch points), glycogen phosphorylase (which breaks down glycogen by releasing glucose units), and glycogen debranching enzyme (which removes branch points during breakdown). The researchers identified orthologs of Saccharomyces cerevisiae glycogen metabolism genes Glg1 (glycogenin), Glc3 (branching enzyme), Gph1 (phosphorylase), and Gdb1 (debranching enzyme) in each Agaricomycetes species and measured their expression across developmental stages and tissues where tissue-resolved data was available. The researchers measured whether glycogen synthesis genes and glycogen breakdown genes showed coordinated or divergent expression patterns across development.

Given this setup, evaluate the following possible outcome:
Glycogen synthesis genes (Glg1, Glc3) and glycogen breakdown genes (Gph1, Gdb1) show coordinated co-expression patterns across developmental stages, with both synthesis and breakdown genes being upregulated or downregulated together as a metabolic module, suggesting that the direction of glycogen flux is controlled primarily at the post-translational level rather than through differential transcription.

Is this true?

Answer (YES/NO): NO